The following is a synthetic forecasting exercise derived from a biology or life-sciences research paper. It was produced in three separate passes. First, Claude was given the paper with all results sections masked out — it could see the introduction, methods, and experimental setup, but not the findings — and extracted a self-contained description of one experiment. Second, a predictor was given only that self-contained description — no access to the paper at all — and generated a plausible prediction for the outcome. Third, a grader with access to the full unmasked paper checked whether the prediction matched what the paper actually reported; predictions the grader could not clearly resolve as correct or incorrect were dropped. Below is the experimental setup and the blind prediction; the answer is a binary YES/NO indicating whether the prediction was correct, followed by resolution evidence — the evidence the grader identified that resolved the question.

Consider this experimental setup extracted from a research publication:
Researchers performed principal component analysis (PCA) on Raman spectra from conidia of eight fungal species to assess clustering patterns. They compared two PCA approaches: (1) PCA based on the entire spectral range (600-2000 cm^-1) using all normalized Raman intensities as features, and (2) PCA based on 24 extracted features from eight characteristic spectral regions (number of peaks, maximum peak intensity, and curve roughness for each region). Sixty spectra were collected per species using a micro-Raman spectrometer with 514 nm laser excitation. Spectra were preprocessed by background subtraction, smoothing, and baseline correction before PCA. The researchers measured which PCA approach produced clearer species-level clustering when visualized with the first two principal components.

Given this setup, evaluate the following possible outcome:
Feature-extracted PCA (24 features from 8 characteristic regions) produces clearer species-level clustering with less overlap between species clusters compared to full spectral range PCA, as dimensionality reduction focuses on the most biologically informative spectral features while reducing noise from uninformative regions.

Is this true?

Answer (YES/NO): NO